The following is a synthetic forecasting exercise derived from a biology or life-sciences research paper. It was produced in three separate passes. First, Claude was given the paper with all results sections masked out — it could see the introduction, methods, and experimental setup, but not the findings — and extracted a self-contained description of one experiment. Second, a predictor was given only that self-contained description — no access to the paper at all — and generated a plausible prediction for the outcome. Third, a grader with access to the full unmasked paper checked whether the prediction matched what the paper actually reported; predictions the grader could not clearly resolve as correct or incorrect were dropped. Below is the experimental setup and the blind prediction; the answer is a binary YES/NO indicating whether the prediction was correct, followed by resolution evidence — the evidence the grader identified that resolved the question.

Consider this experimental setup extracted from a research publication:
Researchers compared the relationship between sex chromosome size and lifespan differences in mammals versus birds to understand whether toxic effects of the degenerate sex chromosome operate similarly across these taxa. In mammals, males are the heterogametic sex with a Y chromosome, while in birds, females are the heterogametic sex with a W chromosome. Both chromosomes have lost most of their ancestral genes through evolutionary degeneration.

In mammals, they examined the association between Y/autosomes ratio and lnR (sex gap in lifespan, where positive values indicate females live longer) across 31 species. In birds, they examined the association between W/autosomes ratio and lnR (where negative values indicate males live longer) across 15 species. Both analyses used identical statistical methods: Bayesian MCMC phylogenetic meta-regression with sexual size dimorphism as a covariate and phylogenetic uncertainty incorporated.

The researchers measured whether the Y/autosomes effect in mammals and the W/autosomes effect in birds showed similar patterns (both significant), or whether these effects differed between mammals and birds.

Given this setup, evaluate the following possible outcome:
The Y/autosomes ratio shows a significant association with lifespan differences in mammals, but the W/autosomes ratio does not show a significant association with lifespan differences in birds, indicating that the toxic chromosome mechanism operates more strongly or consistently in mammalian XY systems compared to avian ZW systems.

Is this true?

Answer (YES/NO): YES